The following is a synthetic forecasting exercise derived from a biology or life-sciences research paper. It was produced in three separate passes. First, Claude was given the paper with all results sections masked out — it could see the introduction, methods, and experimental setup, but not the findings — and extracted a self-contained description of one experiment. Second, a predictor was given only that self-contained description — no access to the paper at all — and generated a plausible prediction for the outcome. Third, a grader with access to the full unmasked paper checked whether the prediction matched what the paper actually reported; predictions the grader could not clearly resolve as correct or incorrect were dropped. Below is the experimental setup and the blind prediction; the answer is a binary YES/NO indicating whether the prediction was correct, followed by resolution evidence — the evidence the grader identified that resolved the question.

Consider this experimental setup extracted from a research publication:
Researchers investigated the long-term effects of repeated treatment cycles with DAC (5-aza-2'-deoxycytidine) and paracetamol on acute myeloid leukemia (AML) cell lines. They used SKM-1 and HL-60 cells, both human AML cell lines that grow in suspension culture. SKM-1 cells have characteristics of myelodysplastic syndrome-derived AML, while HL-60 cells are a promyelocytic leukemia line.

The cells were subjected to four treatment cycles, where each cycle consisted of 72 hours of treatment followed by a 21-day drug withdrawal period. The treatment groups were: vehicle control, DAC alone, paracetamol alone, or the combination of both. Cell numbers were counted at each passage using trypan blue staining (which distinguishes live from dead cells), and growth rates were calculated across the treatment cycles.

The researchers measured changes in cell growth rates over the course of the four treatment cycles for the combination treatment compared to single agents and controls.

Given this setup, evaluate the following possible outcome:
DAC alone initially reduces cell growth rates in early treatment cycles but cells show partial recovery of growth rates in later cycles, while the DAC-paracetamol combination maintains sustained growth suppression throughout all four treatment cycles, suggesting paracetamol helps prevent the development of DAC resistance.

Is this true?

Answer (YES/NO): YES